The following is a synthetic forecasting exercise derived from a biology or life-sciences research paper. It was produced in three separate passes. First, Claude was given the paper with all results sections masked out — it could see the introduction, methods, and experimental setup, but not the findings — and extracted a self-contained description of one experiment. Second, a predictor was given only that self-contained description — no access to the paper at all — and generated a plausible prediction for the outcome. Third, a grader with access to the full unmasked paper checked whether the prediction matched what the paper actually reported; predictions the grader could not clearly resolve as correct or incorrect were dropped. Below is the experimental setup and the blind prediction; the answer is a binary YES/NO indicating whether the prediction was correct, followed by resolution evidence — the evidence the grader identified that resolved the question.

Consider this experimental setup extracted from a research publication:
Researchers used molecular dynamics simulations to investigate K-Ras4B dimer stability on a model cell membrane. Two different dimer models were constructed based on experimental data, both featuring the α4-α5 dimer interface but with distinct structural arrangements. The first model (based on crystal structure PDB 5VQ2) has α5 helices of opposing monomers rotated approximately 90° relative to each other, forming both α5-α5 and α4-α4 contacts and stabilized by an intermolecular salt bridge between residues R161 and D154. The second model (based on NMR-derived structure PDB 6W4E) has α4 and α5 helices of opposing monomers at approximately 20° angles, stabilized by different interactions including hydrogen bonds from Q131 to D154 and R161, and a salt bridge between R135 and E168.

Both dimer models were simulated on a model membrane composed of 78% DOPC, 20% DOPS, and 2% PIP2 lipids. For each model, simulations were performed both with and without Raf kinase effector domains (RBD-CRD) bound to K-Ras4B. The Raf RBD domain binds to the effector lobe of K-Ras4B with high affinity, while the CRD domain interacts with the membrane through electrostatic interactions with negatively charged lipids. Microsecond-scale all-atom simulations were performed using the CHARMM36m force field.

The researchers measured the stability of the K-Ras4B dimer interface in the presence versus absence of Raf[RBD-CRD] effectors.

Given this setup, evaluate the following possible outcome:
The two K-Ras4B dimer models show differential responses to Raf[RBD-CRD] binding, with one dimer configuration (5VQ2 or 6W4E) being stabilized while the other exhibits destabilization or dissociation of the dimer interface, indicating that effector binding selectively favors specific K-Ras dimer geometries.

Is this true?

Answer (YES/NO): NO